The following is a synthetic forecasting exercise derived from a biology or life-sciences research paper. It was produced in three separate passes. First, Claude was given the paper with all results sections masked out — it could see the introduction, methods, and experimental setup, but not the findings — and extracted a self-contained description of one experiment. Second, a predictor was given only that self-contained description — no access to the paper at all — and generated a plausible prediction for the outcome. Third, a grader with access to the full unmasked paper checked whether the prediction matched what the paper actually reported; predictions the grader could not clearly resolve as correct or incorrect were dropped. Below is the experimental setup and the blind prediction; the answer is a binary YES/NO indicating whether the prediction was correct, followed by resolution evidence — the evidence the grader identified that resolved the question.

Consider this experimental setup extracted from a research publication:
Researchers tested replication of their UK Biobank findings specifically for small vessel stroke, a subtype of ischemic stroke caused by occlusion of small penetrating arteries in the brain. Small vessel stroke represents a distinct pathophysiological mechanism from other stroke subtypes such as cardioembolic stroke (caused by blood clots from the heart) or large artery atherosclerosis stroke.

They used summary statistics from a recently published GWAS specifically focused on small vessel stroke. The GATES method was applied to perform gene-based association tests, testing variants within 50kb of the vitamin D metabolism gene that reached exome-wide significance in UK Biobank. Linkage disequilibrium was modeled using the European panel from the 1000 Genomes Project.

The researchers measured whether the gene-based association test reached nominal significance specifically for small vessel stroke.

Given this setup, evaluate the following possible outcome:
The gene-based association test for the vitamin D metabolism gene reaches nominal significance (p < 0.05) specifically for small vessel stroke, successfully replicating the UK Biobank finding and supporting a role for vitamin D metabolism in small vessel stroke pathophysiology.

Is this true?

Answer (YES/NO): YES